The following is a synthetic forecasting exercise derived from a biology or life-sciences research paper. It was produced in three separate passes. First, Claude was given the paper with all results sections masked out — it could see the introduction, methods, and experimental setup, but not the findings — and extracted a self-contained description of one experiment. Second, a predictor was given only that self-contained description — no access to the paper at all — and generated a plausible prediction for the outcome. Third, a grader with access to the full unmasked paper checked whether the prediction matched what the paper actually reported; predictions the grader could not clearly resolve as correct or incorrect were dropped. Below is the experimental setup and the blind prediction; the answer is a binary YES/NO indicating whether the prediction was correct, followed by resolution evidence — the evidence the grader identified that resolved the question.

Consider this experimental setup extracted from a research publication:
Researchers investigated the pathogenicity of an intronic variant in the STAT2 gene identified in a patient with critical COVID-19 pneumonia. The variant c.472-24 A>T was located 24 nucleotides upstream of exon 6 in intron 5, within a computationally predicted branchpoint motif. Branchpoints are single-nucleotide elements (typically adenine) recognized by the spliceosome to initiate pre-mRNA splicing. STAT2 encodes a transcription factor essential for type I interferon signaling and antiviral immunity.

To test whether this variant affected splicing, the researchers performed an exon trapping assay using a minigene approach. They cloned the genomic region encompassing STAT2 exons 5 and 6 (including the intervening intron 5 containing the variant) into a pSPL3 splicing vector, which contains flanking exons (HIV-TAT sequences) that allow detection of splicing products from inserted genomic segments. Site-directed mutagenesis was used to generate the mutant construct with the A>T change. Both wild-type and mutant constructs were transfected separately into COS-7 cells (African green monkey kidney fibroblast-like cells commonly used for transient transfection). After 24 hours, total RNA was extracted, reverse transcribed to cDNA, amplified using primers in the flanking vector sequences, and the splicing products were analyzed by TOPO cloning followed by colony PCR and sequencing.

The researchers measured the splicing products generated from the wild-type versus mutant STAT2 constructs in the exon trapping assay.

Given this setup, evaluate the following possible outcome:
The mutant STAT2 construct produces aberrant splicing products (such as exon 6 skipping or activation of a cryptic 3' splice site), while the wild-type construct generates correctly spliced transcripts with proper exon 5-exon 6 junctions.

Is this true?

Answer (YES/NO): YES